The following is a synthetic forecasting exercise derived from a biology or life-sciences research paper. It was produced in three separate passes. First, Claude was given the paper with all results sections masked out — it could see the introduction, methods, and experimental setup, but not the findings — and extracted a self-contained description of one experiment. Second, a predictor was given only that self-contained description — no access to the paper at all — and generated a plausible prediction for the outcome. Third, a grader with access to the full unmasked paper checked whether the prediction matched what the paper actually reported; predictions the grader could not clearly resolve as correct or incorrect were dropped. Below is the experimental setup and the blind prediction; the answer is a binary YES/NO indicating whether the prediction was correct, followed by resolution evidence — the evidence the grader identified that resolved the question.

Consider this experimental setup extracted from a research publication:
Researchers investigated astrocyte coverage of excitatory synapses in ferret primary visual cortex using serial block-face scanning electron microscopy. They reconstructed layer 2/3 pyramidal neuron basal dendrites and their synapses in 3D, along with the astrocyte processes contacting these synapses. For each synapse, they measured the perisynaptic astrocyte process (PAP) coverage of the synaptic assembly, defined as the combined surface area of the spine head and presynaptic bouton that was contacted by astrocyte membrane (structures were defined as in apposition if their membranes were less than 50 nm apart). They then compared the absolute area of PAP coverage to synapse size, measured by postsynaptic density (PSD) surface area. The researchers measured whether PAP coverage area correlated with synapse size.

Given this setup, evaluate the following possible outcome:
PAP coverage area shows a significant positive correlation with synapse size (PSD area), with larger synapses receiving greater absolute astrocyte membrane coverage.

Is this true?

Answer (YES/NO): YES